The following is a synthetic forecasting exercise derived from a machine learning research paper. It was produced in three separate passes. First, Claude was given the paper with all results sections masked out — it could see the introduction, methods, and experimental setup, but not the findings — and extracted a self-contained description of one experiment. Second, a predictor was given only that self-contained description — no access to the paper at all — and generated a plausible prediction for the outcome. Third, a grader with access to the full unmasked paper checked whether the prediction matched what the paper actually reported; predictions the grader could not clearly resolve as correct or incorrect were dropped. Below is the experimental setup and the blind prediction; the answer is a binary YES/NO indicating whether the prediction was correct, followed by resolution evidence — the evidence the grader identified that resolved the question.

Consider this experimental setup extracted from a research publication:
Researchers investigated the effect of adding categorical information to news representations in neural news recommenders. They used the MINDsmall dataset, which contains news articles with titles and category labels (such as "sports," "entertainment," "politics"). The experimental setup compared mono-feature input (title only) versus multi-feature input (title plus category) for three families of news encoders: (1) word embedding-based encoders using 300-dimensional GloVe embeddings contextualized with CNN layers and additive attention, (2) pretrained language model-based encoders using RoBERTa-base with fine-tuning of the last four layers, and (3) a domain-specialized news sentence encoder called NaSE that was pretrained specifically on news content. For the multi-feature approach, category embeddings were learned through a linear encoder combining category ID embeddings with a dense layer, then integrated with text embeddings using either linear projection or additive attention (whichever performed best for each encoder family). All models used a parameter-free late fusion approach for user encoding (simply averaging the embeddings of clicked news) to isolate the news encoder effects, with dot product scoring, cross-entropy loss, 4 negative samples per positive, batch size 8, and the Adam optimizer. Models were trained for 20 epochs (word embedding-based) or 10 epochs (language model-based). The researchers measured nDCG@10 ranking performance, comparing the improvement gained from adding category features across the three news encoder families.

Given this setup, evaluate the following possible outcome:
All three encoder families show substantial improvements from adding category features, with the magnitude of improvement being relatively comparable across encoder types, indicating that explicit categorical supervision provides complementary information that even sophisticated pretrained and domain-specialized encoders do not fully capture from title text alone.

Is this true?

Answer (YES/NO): NO